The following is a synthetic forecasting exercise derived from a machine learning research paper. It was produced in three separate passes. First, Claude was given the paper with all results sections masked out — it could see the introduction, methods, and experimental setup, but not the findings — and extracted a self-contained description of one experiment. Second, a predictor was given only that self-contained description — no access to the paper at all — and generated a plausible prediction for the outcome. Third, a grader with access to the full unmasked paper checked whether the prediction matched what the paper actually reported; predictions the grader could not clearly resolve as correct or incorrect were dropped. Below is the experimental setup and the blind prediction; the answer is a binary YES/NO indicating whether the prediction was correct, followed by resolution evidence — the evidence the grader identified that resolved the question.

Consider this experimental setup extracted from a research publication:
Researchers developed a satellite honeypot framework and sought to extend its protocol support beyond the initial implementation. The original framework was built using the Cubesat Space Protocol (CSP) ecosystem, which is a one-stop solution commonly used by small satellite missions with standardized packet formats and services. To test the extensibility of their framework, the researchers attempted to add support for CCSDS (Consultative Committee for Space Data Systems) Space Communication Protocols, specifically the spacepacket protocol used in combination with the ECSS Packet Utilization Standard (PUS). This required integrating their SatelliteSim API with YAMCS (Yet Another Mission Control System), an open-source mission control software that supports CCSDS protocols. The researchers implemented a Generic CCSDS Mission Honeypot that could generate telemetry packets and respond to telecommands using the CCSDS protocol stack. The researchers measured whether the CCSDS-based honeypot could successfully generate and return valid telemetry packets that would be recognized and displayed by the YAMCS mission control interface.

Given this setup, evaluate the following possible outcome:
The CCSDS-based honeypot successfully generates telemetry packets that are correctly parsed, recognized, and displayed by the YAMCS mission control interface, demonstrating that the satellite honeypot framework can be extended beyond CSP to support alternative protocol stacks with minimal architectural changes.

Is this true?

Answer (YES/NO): YES